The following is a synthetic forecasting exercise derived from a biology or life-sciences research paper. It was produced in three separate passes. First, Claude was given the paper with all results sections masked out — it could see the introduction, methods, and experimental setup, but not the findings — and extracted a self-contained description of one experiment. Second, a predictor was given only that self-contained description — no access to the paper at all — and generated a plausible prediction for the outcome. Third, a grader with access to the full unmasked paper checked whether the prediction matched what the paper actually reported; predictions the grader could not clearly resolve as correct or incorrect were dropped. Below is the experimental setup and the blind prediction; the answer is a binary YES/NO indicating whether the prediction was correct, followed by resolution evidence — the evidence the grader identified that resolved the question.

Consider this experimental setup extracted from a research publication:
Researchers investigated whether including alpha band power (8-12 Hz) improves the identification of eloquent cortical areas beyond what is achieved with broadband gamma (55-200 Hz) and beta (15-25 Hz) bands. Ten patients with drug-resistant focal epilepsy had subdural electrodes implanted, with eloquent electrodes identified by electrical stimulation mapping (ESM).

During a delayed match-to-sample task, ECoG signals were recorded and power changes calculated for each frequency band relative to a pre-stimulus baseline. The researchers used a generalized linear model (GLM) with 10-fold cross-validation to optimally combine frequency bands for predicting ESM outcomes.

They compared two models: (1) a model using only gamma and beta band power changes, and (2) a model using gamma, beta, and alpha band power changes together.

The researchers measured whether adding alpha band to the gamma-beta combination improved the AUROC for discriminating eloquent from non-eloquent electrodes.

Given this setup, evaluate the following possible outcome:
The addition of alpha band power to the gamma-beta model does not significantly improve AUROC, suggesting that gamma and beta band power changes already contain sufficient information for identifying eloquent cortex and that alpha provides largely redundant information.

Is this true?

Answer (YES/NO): YES